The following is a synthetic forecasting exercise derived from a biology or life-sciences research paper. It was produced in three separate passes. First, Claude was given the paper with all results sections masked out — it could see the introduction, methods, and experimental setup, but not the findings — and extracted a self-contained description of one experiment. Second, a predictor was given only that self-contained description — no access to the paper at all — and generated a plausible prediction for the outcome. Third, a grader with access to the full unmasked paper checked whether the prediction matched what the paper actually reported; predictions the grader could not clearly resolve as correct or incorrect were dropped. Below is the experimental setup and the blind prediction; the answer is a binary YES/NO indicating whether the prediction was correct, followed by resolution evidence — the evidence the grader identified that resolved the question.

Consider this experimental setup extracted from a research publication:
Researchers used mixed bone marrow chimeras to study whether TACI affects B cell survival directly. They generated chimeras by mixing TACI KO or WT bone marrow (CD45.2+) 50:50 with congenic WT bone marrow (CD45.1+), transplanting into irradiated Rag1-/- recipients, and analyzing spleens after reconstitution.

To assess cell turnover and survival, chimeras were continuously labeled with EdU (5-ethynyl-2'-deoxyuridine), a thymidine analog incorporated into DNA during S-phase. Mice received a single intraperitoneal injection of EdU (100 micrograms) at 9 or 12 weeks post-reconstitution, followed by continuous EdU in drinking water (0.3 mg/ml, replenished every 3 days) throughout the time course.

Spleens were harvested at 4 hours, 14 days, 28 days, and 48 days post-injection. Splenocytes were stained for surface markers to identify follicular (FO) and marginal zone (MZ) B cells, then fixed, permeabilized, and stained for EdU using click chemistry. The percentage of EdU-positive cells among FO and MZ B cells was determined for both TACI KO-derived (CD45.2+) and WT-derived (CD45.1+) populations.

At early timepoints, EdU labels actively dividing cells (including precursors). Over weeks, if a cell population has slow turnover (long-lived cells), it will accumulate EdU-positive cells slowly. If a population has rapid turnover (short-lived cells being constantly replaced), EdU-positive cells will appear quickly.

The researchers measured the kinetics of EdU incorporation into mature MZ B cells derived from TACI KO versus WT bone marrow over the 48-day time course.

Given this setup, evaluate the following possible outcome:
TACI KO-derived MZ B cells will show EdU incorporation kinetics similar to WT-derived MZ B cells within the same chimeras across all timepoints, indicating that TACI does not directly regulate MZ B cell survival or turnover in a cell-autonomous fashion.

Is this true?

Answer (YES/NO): YES